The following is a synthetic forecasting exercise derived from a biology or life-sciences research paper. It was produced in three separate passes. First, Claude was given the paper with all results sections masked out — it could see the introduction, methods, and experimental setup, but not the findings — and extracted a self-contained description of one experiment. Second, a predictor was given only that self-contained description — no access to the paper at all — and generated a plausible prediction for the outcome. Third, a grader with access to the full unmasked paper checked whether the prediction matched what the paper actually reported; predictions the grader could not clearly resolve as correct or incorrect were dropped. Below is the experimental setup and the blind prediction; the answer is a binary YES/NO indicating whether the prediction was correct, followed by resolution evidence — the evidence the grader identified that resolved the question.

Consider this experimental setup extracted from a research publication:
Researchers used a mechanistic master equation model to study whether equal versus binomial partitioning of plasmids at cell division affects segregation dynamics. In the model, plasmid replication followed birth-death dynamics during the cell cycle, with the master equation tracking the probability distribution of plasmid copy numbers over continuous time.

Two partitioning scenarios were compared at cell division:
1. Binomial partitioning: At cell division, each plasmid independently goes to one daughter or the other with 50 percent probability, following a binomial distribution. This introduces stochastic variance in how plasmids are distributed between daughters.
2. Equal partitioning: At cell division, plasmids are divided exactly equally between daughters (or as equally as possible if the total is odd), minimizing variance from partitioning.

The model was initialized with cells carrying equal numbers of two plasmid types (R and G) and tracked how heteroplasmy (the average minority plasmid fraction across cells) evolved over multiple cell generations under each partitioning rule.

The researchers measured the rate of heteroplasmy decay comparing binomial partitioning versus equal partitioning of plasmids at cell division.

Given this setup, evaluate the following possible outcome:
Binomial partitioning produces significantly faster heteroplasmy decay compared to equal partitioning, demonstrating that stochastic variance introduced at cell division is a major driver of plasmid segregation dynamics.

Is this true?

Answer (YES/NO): NO